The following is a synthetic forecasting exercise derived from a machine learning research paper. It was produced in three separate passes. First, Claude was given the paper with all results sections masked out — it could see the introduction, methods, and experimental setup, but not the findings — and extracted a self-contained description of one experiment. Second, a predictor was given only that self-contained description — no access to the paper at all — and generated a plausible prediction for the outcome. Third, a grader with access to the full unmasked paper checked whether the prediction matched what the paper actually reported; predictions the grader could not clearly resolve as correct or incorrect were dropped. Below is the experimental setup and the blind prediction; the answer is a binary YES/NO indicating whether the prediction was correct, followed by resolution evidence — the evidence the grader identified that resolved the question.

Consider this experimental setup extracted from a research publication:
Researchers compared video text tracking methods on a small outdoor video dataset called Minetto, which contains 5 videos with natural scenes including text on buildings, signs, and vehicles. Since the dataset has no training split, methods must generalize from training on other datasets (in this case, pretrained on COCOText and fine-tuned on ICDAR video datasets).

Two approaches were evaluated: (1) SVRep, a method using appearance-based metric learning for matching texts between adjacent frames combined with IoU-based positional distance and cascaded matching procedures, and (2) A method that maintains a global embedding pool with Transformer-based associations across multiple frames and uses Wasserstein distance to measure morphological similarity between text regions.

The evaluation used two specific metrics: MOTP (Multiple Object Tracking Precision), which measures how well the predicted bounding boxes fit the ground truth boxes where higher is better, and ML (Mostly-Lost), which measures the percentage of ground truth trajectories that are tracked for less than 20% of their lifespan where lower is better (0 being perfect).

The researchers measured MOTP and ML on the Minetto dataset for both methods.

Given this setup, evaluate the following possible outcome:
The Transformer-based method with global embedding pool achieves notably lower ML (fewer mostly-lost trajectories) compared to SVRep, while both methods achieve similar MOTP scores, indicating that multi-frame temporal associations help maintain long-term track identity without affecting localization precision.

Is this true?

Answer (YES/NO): NO